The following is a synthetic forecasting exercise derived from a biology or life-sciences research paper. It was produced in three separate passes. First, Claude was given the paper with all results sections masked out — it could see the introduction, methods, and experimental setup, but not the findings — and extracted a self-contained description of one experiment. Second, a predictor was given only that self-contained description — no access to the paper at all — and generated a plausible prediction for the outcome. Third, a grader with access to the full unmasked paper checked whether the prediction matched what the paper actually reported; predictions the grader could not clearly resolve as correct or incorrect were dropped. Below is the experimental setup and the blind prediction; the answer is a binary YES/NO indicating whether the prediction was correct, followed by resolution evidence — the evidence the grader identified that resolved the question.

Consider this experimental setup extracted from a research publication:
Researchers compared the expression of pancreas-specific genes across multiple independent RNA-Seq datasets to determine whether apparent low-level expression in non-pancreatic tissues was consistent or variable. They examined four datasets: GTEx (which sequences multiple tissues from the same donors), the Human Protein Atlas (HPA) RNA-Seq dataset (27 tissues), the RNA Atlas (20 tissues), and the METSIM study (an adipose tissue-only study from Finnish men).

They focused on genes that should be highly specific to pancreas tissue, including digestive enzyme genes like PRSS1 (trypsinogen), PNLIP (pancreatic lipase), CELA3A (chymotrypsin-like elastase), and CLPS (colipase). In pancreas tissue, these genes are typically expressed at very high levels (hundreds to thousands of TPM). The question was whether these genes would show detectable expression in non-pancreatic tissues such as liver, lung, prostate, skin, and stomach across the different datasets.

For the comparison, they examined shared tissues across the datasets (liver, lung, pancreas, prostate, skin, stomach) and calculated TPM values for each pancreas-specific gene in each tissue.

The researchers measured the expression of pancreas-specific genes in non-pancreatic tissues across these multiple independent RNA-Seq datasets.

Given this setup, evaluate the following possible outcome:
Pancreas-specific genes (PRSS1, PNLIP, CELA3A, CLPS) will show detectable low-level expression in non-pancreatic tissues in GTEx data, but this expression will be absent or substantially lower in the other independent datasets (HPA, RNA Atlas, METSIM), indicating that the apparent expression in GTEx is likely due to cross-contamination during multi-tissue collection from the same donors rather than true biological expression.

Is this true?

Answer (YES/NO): YES